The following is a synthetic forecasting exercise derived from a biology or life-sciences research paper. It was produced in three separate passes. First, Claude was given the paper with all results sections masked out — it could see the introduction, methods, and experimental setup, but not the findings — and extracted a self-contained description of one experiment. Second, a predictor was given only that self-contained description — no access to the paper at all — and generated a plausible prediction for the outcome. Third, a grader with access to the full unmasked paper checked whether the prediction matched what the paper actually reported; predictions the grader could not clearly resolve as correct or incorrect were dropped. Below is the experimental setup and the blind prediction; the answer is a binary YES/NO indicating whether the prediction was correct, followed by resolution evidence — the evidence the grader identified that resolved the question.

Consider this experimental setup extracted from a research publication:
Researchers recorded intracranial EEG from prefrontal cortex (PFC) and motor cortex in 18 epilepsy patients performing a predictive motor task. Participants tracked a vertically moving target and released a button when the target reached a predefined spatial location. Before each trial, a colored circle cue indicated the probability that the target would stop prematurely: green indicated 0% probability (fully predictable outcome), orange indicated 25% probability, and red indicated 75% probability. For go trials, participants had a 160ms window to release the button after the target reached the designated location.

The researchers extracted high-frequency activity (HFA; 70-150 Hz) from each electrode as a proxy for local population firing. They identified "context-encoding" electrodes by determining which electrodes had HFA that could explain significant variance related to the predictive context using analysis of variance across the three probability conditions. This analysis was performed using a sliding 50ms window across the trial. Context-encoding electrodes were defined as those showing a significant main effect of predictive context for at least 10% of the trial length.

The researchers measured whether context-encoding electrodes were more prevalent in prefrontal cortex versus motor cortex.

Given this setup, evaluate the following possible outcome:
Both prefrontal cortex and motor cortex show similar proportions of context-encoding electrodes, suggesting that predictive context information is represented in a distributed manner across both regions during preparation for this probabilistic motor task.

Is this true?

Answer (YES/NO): NO